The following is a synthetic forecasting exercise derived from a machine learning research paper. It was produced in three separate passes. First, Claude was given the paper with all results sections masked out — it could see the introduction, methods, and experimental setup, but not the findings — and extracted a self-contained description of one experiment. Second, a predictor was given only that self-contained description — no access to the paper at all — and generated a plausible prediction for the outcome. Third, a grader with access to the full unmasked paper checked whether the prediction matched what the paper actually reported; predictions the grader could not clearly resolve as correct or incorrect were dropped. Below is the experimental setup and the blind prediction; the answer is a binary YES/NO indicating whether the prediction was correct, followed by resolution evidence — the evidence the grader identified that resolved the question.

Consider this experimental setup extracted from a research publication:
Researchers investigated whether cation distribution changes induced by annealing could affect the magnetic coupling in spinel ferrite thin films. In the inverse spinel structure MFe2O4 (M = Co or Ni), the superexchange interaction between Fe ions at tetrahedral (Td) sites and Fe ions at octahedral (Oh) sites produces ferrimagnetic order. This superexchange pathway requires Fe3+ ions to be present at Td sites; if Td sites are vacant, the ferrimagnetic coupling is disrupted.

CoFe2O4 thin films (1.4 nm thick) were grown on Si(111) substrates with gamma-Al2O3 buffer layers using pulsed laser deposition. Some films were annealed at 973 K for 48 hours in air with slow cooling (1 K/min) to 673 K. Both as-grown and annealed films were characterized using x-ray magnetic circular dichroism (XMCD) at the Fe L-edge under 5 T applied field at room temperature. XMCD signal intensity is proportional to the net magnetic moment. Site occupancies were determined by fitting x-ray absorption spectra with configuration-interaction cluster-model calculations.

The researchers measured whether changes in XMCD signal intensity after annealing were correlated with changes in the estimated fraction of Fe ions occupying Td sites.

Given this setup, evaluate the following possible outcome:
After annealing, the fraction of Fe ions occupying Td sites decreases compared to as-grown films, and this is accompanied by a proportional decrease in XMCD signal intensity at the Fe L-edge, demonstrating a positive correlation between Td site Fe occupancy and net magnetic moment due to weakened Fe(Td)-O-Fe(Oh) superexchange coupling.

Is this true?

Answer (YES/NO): NO